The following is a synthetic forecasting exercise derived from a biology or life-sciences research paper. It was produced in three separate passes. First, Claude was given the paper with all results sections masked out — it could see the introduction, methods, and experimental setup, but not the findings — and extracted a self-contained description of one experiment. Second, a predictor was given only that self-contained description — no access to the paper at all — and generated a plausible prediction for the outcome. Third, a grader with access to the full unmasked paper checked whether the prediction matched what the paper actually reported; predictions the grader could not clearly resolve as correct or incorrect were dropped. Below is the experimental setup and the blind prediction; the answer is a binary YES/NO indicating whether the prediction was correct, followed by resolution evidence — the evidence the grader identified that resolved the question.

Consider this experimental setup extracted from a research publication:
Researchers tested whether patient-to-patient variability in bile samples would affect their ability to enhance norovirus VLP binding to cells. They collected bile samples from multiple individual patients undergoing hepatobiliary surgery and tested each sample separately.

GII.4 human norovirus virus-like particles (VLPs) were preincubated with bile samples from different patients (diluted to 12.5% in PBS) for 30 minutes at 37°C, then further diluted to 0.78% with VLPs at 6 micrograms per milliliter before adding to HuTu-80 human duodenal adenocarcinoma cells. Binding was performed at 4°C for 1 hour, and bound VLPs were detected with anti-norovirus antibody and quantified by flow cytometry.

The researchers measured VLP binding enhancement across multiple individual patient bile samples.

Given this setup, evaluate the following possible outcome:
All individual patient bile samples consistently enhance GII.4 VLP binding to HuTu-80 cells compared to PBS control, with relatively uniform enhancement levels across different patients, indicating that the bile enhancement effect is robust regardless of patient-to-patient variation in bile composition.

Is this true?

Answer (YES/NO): NO